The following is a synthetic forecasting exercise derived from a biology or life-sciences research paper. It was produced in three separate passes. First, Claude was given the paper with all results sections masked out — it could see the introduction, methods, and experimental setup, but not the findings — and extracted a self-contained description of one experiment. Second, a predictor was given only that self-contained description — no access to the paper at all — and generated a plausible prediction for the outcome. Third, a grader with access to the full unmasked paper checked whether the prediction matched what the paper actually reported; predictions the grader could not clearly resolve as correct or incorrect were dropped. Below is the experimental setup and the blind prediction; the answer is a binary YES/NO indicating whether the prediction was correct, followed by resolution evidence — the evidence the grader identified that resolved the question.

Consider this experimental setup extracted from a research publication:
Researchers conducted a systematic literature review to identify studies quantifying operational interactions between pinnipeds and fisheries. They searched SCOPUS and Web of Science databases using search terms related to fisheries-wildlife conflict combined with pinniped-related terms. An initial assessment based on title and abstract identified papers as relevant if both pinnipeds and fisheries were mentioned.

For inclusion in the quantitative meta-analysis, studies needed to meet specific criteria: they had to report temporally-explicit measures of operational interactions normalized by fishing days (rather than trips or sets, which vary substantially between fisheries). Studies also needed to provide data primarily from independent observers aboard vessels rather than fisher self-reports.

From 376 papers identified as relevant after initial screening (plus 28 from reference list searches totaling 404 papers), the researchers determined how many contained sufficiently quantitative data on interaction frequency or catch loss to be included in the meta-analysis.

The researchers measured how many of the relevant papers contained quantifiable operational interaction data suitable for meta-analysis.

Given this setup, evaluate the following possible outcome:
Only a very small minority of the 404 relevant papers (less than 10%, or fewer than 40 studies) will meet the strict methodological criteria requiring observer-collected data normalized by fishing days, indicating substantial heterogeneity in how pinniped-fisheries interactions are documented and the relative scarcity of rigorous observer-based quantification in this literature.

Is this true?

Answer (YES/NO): YES